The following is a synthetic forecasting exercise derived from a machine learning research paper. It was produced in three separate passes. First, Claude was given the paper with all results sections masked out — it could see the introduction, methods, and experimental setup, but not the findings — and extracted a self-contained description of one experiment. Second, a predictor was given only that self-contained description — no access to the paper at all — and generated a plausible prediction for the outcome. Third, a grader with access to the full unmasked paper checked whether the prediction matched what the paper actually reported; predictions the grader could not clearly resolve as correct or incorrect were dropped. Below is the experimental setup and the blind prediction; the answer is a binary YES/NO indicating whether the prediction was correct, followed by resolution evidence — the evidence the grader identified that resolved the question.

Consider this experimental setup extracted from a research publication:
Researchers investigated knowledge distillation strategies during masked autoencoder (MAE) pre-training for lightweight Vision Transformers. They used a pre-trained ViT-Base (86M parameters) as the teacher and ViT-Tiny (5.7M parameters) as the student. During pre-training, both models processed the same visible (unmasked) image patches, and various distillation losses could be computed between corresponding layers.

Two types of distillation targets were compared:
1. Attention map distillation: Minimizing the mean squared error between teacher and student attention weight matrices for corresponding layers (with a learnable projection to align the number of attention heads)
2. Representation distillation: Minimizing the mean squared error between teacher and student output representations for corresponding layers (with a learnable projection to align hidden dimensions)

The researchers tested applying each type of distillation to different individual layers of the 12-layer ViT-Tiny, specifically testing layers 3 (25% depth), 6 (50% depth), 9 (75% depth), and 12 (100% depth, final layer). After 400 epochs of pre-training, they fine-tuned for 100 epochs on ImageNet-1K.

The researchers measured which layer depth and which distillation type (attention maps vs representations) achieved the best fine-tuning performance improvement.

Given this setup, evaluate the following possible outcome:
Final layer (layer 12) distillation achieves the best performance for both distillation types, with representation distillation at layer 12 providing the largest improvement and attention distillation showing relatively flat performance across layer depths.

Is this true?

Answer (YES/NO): NO